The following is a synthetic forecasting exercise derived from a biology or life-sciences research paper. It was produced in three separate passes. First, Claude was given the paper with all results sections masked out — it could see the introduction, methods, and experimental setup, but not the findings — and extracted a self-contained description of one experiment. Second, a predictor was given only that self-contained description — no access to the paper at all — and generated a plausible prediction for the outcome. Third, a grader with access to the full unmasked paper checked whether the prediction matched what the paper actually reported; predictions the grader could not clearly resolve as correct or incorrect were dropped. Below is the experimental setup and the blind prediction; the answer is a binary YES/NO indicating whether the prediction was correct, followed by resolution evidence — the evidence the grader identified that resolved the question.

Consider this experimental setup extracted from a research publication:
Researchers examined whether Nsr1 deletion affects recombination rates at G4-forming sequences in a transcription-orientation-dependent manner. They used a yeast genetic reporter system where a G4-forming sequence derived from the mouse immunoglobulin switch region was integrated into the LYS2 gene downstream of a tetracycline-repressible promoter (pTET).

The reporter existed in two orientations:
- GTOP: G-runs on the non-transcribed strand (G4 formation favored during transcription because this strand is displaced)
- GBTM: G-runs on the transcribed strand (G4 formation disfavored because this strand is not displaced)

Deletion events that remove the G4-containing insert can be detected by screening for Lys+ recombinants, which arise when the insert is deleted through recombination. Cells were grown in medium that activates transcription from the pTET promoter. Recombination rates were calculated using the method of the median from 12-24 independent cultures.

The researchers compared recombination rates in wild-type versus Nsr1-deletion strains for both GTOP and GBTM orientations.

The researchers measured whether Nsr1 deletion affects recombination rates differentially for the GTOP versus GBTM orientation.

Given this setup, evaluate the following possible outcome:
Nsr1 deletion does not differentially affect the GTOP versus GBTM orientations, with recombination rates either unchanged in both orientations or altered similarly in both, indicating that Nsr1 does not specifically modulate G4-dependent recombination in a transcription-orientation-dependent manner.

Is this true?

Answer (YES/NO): YES